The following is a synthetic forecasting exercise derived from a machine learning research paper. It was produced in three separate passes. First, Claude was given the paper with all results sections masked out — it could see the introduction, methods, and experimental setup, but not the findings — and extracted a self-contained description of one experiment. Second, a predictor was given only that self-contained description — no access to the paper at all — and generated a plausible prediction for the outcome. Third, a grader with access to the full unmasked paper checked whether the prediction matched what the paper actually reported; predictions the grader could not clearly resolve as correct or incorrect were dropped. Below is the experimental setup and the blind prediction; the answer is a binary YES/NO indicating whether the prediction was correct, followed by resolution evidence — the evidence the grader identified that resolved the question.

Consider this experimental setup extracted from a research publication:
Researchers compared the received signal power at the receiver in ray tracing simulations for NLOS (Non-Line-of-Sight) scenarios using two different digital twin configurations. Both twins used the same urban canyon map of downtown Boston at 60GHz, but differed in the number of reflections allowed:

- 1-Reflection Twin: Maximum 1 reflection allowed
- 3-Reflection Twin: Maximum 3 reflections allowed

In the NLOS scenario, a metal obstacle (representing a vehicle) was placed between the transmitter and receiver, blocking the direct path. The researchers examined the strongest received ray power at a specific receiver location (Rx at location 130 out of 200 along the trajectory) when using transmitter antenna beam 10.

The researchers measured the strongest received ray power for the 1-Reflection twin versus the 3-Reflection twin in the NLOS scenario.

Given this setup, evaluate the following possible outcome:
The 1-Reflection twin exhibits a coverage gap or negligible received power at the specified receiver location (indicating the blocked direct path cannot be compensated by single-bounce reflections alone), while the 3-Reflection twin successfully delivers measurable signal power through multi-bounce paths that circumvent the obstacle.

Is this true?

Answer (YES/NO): YES